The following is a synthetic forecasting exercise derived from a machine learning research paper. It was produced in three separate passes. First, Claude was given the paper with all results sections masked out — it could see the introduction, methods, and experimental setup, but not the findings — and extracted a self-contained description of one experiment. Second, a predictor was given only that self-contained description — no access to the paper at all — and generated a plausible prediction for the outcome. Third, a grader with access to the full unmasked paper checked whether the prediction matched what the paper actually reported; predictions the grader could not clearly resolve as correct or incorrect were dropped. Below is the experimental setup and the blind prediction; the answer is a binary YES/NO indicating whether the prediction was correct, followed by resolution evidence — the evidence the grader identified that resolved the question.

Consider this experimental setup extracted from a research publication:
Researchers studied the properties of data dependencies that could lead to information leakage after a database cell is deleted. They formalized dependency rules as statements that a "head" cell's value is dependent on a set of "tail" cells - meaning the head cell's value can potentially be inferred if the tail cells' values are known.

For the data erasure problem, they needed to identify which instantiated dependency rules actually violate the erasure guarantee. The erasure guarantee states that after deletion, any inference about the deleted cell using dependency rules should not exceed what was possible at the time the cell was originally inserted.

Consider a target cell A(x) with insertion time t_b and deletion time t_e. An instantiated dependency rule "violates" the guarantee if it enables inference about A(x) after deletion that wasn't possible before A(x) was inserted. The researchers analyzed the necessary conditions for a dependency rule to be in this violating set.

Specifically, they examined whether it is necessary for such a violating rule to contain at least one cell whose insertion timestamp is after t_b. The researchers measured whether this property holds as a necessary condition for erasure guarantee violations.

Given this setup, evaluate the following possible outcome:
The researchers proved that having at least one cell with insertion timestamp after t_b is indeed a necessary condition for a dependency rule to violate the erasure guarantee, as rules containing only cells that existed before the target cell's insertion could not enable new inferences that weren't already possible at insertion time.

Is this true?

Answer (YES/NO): YES